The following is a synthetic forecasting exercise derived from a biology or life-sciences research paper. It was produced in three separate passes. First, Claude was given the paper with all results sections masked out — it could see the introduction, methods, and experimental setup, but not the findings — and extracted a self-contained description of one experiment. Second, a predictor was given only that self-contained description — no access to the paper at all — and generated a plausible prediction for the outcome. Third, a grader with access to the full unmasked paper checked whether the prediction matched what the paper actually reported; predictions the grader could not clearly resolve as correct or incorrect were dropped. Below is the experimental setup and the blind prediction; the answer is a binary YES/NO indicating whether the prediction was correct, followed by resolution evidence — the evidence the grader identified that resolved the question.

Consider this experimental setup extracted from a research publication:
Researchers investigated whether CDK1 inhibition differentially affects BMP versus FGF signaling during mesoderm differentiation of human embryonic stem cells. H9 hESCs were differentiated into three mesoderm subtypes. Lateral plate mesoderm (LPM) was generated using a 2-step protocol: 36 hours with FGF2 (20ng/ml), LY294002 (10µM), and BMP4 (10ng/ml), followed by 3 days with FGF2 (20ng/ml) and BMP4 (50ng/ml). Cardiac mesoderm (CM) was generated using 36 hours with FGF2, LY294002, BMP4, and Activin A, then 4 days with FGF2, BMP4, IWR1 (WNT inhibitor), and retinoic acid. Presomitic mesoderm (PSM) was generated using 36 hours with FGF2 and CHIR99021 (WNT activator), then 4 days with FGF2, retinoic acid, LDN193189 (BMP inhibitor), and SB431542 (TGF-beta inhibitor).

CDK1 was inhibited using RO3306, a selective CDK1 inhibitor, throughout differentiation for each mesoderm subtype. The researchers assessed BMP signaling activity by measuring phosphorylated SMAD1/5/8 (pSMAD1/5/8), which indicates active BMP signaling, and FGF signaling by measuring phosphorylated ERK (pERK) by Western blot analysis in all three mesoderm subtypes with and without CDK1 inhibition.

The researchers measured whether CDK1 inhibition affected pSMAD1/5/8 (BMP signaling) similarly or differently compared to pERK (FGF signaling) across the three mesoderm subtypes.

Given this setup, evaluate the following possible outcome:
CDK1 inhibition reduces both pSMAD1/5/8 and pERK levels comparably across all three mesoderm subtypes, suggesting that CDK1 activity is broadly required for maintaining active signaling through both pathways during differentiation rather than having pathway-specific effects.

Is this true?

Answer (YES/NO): NO